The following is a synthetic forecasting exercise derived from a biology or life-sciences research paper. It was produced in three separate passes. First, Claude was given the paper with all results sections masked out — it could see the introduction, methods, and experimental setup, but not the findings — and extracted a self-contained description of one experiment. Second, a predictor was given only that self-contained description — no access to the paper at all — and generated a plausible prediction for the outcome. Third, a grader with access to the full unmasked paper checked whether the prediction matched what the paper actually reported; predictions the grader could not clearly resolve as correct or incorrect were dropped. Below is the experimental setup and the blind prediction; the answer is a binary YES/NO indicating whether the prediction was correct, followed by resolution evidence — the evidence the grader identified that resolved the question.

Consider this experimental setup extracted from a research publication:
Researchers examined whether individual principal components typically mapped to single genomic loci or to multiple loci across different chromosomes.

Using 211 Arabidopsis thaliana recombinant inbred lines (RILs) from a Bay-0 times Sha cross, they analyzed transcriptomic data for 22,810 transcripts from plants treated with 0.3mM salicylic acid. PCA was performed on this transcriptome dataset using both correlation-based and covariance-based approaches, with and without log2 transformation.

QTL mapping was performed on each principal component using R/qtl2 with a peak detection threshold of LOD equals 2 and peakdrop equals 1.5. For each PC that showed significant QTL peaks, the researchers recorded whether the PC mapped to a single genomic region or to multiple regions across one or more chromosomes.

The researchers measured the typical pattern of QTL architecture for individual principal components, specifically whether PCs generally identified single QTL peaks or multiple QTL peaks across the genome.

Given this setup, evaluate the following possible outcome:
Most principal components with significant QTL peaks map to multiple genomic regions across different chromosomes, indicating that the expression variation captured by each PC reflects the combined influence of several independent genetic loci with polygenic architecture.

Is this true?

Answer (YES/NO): YES